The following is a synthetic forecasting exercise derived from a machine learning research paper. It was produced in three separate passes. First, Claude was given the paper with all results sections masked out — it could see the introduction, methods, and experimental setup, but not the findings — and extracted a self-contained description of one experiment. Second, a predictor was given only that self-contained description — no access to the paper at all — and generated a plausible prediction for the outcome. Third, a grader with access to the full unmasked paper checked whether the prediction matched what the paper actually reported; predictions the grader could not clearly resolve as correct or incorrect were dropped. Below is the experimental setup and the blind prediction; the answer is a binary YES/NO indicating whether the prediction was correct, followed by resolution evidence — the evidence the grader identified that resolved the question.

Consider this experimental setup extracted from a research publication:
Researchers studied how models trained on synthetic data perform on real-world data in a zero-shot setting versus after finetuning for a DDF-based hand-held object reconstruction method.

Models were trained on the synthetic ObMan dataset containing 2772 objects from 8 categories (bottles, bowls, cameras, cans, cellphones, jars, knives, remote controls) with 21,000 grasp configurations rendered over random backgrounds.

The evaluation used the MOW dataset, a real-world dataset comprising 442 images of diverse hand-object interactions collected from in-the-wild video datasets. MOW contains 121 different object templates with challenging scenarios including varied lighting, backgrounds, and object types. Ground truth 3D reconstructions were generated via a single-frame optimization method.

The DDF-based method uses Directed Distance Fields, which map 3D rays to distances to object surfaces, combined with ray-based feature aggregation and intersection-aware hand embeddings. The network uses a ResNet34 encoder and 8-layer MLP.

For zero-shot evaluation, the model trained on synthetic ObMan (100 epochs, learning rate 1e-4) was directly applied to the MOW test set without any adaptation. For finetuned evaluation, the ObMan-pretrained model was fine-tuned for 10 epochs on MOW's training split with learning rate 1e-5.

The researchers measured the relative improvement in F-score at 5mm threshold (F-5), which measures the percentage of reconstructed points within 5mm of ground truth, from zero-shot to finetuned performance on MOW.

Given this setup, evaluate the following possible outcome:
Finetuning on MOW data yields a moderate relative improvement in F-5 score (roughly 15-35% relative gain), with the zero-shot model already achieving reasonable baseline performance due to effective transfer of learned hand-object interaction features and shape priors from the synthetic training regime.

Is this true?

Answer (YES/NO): NO